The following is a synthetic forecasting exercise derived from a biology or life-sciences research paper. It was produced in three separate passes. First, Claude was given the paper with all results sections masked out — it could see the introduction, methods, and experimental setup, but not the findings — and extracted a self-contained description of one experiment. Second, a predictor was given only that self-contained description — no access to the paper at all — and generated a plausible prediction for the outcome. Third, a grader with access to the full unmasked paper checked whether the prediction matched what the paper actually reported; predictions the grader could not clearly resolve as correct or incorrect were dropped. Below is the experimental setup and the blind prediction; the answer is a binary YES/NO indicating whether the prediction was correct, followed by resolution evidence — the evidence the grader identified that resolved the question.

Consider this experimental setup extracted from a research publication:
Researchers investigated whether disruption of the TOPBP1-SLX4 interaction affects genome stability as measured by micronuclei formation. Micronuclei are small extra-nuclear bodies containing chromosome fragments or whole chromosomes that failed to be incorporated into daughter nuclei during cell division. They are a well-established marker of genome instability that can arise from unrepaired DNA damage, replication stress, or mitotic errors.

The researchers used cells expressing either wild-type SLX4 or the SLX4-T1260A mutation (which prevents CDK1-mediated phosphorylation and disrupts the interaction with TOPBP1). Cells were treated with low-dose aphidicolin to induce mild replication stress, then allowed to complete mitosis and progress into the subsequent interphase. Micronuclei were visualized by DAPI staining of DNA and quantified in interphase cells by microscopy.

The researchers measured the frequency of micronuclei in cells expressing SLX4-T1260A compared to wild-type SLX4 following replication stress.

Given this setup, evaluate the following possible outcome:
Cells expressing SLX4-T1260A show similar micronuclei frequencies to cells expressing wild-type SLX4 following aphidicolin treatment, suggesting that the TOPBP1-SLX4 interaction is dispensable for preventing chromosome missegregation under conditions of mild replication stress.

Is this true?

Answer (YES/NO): NO